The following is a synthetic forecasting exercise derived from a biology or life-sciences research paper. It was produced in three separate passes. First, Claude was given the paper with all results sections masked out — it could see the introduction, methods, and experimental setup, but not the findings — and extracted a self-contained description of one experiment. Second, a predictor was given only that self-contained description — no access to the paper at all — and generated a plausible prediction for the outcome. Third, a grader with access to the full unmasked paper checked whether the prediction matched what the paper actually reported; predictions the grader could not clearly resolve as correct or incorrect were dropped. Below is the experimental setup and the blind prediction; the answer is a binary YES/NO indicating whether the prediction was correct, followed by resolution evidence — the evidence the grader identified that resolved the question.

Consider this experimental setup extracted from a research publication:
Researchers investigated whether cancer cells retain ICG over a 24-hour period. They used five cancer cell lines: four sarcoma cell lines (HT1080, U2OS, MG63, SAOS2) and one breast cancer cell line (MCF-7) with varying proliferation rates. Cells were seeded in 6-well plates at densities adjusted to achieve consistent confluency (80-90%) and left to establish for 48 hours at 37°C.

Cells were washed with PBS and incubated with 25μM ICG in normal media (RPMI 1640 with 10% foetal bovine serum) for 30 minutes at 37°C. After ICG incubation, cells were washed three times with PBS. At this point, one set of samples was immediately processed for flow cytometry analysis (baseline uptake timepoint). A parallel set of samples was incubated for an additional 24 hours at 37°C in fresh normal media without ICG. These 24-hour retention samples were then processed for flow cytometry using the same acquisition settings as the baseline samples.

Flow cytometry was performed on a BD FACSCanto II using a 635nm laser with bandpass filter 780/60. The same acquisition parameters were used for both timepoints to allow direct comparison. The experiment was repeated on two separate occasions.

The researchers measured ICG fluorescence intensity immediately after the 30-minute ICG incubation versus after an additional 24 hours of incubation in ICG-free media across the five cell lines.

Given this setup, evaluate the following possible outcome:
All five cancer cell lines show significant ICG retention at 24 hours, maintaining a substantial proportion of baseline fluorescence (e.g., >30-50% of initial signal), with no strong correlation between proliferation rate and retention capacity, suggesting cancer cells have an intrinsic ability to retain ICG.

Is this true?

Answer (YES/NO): NO